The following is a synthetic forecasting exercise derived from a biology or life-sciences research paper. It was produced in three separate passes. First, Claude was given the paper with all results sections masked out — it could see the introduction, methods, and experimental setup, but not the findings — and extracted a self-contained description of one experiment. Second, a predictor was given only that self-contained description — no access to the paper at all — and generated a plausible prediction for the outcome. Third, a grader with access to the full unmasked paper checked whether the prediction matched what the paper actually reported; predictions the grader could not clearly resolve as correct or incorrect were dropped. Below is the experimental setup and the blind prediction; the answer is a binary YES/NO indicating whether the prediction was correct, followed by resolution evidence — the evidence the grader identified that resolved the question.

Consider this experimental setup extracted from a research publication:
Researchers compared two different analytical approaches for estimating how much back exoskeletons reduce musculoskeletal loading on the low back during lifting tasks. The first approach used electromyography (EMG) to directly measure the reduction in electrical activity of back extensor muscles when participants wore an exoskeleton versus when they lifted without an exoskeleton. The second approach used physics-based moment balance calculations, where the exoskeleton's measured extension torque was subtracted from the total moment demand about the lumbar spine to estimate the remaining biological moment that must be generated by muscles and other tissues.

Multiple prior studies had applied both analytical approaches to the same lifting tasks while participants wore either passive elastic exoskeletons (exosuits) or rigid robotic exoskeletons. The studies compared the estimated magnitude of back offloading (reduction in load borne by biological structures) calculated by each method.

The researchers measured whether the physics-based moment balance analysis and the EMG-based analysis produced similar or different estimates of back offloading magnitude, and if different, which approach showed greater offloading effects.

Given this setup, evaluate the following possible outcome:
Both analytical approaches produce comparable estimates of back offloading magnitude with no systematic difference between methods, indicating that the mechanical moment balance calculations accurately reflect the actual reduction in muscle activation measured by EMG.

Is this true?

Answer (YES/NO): NO